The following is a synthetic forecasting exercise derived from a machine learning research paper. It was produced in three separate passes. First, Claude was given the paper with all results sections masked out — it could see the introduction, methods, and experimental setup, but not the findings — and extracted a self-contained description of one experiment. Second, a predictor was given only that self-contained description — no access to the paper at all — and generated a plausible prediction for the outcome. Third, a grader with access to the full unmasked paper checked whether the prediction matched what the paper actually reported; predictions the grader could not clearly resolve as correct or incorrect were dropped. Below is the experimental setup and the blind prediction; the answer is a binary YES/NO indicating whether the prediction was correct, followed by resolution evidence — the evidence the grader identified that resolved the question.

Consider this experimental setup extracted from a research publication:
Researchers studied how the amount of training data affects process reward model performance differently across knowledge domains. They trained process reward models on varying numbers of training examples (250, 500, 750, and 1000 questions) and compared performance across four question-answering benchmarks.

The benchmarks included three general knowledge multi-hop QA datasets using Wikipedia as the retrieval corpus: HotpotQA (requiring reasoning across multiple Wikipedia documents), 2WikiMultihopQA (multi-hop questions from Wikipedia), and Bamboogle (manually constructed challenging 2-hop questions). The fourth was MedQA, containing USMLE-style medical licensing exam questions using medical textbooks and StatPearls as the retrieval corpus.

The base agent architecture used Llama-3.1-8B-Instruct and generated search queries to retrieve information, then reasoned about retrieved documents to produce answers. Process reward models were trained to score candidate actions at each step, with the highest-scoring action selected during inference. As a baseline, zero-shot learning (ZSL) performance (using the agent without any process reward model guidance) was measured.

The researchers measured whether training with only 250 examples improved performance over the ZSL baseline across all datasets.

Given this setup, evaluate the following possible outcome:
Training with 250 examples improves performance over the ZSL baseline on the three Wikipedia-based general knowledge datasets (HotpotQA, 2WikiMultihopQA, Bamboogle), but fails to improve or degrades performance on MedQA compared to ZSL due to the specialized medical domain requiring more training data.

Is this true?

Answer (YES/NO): YES